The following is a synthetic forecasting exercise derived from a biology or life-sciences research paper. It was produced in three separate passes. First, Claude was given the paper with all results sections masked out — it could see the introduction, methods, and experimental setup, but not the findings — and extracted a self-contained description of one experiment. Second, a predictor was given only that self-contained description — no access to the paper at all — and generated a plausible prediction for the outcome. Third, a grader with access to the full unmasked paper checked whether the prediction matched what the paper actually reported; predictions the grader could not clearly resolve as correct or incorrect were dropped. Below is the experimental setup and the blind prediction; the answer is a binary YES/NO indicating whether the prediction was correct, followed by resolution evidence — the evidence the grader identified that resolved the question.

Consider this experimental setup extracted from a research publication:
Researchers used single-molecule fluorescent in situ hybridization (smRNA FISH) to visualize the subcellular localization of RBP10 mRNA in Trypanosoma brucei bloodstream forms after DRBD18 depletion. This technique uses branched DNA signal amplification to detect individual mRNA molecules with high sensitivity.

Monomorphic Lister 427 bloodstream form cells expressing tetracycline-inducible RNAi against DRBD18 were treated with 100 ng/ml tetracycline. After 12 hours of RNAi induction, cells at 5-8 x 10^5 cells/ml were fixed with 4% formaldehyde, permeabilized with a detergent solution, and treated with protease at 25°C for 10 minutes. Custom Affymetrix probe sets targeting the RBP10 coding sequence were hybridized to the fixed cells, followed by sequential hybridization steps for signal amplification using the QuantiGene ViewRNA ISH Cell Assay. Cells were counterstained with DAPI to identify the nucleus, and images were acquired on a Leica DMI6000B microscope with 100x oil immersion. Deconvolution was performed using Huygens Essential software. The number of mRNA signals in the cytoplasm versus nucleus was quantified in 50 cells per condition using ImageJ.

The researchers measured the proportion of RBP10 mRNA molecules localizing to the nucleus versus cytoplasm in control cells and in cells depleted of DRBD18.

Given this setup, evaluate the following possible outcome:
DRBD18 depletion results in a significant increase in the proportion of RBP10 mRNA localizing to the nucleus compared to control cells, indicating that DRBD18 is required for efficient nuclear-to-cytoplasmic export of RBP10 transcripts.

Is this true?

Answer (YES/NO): YES